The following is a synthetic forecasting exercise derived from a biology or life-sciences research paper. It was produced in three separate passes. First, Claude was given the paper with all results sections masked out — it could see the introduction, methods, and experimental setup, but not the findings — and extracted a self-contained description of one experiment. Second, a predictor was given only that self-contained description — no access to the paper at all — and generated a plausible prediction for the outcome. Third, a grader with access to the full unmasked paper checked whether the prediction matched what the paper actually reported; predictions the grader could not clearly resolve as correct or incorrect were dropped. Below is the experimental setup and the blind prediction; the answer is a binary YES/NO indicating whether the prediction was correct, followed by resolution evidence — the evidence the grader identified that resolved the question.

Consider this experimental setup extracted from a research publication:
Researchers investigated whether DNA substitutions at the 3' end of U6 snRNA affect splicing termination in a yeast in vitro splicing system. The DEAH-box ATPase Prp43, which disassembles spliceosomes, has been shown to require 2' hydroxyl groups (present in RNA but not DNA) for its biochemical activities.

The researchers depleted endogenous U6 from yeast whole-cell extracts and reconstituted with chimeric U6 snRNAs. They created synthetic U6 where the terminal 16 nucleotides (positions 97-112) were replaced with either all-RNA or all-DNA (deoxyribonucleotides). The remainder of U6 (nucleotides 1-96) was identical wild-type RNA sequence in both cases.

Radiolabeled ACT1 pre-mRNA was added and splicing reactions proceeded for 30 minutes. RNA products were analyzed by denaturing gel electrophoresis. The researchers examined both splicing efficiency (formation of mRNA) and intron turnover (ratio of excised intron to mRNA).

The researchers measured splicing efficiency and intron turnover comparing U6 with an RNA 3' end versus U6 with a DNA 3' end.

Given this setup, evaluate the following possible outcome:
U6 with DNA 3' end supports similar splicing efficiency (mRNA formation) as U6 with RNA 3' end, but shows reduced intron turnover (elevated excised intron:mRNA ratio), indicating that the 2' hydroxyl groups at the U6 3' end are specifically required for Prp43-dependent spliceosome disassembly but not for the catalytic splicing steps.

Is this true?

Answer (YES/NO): YES